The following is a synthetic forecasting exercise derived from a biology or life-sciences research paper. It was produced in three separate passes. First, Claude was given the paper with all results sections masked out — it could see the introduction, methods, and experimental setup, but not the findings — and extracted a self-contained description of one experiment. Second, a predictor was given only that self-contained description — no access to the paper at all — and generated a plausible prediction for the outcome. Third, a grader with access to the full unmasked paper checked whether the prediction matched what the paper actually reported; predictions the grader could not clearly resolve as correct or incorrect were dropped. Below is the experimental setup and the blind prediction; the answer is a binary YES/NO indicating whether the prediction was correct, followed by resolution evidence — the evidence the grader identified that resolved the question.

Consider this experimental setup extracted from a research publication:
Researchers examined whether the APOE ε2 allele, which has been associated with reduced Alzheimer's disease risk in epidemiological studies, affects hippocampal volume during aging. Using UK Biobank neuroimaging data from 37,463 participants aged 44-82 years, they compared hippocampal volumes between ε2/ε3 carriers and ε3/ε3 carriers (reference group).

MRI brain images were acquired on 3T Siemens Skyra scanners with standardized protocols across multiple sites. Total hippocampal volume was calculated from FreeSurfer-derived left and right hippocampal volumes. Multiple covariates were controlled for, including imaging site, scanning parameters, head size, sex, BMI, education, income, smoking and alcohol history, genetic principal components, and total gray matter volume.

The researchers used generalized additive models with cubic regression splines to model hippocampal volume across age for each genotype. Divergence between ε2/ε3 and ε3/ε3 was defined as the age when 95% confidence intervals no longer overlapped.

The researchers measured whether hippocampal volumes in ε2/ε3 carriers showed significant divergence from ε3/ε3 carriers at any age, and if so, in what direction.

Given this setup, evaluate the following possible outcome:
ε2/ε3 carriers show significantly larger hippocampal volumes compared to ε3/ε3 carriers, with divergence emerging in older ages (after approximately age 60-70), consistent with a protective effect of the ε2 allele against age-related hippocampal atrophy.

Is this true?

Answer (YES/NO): NO